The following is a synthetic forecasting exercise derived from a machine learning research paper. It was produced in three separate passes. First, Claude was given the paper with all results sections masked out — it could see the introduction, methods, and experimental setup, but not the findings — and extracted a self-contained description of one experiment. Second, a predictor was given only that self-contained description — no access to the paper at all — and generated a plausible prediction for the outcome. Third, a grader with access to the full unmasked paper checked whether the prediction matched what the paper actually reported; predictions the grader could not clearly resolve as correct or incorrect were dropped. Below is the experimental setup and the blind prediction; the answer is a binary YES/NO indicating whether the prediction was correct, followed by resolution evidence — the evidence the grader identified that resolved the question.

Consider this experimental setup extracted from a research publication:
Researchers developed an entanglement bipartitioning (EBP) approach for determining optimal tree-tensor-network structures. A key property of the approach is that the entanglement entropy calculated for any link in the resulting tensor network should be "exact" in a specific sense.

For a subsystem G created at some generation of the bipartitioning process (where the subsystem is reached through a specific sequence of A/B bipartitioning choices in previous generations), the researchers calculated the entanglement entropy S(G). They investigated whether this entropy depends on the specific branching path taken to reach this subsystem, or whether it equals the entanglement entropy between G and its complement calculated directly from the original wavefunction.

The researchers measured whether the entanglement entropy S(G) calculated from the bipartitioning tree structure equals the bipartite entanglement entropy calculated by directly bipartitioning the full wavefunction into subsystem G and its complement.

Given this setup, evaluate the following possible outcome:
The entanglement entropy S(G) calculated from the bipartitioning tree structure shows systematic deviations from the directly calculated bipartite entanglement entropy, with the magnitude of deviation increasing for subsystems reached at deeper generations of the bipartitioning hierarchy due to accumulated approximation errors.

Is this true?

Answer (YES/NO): NO